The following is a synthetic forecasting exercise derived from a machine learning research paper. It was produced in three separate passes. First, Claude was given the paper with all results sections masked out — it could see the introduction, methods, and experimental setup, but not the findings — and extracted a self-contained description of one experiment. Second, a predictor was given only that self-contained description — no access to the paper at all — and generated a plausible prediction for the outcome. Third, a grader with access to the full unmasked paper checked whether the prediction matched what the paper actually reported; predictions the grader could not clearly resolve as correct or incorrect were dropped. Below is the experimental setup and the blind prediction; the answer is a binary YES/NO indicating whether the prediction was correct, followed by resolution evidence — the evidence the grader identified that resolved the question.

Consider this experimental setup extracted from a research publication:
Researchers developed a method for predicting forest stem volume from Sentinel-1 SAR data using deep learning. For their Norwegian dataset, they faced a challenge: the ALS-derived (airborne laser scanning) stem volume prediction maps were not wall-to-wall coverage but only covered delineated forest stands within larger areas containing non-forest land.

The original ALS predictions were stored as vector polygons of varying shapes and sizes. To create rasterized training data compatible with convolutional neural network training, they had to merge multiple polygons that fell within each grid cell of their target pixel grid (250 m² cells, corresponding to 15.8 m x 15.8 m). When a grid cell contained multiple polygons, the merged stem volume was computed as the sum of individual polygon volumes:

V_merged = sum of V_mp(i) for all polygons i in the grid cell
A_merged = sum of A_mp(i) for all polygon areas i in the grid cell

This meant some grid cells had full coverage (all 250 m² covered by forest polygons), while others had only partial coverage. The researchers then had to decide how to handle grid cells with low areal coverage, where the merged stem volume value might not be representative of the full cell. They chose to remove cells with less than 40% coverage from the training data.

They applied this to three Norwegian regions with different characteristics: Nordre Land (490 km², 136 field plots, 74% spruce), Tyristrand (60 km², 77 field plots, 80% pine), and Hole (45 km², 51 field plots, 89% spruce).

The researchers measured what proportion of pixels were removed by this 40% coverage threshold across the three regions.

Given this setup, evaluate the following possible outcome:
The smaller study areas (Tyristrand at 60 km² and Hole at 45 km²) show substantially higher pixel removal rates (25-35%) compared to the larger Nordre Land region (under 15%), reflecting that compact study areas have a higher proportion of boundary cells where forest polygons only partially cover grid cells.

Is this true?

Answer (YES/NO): NO